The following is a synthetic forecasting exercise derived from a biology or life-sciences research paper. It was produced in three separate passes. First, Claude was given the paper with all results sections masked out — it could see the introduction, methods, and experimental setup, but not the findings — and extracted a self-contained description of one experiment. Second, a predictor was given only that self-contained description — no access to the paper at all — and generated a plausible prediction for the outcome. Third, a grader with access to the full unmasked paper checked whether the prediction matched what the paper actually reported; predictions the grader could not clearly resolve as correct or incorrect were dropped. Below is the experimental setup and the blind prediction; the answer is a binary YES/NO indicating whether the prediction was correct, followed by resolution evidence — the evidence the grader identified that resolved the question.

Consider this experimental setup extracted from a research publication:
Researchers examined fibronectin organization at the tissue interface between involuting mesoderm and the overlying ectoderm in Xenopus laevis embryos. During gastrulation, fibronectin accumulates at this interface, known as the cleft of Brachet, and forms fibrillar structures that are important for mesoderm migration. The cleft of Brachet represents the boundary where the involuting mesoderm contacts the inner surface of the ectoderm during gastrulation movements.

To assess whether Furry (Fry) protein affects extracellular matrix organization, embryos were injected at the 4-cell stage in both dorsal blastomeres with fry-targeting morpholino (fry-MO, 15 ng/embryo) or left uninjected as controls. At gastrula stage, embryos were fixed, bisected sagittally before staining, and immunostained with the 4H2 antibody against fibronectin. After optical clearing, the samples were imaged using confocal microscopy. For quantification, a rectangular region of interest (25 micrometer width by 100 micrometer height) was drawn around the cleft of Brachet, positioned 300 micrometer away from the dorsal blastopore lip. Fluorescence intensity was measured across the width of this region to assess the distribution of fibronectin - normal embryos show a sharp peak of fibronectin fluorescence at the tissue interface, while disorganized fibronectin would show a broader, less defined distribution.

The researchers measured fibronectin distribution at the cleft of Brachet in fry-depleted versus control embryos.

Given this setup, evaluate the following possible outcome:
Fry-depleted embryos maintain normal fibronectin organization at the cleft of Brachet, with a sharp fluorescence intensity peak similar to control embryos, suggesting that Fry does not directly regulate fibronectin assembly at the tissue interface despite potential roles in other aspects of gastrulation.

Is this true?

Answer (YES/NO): NO